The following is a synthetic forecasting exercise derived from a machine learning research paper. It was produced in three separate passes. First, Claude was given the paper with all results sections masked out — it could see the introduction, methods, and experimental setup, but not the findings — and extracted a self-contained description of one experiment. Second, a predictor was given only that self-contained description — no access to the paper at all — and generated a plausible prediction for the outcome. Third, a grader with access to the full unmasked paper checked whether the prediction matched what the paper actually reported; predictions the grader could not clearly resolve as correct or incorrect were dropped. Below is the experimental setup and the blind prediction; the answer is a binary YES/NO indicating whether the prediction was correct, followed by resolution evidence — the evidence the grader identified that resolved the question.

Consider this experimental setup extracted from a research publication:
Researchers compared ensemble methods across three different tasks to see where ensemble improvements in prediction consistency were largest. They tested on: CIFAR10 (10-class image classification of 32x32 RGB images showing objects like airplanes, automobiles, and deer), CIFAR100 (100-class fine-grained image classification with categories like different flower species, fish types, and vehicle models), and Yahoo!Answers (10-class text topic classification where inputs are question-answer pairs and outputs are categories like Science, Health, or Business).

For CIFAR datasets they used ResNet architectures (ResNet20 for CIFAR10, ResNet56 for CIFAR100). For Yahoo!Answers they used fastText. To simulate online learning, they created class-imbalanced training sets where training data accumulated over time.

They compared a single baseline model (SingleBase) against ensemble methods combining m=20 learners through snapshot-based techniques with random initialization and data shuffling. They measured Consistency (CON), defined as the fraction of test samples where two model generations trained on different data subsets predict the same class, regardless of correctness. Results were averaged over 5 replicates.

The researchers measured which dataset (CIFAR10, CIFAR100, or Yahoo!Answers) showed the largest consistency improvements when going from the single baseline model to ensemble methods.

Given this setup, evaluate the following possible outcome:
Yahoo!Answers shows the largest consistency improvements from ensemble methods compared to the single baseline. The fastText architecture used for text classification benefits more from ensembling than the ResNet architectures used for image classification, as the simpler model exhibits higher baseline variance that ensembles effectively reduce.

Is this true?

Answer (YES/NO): NO